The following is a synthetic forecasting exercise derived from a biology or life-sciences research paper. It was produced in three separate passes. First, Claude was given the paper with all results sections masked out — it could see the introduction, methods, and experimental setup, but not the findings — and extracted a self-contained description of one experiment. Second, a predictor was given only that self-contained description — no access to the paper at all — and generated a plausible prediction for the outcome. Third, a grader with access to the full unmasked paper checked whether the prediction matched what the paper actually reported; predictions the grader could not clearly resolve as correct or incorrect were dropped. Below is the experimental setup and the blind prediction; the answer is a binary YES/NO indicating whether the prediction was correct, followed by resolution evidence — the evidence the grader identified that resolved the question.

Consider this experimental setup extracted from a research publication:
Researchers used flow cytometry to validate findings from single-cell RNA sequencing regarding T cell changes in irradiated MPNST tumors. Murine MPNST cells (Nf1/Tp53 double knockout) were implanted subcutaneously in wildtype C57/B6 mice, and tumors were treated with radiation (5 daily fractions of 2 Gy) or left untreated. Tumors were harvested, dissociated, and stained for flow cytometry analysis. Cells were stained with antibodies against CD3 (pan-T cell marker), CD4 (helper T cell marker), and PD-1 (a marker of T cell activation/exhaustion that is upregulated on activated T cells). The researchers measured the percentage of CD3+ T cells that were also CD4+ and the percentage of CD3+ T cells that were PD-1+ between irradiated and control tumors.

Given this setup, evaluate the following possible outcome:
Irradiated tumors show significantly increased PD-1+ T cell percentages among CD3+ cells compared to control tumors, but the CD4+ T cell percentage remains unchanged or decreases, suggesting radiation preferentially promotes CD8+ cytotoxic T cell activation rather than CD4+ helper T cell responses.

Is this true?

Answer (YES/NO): NO